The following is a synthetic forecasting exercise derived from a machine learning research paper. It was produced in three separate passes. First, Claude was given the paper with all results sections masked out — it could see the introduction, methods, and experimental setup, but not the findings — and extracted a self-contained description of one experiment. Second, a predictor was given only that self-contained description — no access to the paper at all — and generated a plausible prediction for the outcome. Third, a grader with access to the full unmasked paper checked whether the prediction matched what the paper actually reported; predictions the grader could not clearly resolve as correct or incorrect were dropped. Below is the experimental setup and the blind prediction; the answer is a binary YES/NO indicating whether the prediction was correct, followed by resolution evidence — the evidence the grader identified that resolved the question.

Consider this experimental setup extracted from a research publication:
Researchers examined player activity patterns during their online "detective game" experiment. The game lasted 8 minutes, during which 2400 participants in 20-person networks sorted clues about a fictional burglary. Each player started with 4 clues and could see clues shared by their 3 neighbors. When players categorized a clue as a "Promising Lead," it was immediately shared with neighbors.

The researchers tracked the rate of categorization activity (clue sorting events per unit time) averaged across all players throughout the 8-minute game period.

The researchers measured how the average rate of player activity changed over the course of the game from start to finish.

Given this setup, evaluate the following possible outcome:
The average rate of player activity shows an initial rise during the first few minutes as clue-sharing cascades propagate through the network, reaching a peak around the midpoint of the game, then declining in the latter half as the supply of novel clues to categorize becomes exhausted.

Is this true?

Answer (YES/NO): NO